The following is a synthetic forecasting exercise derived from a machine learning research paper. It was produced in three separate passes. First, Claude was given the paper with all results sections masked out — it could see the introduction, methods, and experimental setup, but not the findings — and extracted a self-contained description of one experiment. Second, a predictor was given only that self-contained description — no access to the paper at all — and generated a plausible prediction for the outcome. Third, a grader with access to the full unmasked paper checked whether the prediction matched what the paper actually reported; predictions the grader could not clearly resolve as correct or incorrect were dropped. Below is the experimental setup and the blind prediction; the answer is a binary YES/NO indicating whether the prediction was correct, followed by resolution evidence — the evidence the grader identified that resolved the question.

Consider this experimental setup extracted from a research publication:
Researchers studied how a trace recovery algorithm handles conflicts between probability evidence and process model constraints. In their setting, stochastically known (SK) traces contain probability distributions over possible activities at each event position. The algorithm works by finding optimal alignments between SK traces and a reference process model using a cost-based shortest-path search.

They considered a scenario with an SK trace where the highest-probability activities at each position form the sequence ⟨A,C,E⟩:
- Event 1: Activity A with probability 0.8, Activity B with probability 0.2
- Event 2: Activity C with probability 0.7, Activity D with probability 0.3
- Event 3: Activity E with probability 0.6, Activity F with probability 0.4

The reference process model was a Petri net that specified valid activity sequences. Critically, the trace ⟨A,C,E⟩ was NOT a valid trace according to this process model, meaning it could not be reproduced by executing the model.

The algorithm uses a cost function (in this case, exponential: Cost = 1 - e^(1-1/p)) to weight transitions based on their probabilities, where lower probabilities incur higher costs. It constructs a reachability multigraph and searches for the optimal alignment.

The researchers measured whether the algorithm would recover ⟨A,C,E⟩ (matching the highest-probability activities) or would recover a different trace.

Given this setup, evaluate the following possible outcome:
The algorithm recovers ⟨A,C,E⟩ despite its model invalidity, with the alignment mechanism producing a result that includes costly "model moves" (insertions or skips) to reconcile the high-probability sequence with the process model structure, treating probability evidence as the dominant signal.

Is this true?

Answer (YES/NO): NO